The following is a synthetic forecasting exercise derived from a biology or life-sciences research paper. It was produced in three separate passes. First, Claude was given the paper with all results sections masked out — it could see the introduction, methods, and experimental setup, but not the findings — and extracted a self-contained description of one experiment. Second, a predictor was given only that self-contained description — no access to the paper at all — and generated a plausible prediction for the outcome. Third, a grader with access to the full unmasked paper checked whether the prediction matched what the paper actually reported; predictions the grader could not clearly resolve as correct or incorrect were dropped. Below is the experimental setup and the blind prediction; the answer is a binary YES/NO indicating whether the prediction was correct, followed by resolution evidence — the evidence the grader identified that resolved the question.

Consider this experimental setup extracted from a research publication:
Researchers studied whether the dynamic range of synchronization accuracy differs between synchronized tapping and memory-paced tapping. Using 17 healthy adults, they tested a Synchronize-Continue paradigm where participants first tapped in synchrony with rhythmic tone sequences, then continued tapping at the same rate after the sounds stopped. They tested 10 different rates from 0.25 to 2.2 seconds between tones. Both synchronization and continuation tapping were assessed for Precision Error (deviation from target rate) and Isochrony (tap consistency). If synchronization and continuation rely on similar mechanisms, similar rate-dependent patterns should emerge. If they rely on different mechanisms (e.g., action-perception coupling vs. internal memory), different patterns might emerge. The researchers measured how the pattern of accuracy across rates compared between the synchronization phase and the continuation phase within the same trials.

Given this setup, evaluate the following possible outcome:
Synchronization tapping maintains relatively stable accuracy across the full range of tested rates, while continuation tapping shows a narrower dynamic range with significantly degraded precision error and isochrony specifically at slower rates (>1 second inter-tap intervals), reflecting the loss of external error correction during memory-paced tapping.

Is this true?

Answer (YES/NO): NO